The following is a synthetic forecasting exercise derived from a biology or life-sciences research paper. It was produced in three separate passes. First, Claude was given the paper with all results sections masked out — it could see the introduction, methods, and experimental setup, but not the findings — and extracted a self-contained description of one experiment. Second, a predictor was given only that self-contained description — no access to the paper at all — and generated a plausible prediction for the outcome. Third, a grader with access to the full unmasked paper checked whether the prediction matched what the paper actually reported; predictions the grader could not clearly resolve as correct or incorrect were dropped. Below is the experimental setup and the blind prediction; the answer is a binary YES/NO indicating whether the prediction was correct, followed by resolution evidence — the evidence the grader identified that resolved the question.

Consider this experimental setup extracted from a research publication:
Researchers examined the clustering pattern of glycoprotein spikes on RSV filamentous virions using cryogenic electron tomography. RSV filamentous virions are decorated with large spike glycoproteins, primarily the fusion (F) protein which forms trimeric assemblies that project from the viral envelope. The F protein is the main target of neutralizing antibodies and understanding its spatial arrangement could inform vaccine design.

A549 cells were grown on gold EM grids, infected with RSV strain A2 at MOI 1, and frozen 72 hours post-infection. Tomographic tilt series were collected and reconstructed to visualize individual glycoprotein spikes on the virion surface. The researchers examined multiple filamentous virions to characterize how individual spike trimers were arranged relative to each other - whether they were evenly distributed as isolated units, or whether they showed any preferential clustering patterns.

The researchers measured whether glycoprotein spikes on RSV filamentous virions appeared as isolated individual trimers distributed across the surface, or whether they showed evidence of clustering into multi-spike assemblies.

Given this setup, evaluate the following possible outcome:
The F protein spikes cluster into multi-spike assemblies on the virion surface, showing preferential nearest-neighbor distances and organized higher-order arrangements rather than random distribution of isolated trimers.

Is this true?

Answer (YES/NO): YES